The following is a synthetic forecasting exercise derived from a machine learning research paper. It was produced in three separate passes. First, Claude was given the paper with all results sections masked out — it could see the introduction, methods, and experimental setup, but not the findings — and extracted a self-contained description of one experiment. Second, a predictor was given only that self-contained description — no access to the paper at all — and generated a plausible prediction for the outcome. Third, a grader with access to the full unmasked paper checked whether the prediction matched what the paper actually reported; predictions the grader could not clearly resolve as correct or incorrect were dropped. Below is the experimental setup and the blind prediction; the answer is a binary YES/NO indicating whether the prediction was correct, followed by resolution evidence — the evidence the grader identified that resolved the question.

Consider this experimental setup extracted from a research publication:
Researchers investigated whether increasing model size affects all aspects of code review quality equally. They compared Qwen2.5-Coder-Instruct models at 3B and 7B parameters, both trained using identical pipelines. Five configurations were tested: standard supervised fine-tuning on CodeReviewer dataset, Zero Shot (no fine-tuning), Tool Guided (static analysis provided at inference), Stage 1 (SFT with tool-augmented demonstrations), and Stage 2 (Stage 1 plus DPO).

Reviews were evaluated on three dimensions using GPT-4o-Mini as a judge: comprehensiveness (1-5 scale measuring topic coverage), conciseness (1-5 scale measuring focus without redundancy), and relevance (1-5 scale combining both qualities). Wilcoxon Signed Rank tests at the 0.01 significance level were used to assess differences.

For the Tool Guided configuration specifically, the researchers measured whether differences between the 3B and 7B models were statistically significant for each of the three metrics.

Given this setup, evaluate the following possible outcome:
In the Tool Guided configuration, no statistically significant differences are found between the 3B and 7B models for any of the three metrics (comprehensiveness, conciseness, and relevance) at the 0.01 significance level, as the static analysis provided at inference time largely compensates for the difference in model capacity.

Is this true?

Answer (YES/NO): NO